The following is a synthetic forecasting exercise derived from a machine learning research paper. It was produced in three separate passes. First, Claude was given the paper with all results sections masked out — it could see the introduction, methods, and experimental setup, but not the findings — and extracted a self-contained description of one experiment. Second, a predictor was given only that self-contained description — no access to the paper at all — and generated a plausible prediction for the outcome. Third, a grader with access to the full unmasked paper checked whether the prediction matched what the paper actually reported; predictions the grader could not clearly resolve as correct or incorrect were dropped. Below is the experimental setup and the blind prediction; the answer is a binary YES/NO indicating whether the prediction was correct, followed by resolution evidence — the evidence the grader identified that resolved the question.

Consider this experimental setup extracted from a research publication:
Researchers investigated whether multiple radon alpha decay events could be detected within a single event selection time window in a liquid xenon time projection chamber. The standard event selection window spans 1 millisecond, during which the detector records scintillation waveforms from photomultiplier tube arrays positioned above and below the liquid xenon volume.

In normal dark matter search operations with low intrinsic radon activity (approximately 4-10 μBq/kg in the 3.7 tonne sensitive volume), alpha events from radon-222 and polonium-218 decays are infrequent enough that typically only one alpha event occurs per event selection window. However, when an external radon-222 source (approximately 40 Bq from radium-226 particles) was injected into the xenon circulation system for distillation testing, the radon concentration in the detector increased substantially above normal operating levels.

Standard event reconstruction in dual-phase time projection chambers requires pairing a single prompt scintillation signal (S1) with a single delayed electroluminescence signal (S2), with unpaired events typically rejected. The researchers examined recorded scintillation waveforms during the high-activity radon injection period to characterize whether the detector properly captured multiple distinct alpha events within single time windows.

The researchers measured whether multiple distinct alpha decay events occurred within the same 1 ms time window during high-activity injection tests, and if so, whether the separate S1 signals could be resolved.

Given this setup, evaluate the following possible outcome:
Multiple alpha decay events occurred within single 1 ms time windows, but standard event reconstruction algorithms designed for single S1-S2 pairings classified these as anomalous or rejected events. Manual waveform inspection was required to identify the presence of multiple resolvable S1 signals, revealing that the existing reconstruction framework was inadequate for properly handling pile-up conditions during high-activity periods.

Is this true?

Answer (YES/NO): NO